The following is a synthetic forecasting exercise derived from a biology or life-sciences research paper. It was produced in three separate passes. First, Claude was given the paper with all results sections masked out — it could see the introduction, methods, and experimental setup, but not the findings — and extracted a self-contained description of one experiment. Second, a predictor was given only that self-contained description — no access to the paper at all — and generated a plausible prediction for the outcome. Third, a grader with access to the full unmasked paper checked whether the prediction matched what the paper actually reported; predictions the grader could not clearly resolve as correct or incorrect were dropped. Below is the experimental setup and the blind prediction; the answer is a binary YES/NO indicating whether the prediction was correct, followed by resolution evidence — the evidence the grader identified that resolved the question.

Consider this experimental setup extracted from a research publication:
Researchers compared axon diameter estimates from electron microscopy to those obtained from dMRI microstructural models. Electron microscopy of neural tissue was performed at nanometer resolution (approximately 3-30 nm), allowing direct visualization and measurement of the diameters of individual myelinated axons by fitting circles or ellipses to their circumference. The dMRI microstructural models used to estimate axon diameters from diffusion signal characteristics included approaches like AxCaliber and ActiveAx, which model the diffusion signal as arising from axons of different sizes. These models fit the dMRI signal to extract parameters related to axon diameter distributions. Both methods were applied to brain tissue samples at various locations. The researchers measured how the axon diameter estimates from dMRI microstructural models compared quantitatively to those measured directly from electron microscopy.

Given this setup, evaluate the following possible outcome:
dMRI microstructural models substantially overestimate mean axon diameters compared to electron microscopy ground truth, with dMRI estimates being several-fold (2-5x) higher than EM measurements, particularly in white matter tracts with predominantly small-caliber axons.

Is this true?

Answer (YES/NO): NO